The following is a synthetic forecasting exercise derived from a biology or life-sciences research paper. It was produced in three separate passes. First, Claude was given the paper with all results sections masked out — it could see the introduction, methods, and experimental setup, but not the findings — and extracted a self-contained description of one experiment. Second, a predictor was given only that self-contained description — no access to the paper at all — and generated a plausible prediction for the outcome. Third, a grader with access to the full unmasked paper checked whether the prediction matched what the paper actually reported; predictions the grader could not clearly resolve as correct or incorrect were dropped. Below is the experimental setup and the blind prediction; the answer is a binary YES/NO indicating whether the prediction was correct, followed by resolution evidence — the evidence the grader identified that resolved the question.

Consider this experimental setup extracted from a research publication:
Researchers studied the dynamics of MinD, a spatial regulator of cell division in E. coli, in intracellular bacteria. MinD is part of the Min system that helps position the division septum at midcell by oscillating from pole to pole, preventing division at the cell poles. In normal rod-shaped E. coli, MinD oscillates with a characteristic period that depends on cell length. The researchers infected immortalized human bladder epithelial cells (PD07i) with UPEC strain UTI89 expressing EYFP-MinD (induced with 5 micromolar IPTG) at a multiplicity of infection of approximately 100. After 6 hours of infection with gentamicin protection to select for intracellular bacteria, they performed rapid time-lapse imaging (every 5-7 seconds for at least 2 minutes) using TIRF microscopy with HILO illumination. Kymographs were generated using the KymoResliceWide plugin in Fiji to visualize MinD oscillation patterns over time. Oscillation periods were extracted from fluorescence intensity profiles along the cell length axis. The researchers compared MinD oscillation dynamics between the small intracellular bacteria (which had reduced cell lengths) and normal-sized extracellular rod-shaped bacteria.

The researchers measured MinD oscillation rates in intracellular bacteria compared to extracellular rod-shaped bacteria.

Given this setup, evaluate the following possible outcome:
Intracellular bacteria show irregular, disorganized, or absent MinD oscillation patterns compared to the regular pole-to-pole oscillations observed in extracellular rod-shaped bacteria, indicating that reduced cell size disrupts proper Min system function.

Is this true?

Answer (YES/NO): NO